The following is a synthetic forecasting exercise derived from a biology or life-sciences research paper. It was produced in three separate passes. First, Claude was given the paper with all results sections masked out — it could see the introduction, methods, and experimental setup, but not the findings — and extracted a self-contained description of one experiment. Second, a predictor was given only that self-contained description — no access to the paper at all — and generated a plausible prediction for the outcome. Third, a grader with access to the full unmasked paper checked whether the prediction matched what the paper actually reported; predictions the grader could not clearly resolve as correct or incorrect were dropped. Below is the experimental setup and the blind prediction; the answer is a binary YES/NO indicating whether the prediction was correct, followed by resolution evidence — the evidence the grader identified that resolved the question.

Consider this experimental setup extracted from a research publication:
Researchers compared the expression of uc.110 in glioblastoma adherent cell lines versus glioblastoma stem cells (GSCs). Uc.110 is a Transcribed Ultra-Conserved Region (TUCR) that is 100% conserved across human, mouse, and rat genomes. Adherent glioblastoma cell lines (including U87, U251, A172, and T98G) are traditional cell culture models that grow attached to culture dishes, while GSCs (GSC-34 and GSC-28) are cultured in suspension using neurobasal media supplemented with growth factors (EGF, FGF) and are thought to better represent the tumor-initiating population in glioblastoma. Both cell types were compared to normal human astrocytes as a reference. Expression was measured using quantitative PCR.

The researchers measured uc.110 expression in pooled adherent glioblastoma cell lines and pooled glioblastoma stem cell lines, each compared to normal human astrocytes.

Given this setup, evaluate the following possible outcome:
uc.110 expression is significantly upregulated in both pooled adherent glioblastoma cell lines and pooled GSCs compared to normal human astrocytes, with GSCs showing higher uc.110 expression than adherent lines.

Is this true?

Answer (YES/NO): NO